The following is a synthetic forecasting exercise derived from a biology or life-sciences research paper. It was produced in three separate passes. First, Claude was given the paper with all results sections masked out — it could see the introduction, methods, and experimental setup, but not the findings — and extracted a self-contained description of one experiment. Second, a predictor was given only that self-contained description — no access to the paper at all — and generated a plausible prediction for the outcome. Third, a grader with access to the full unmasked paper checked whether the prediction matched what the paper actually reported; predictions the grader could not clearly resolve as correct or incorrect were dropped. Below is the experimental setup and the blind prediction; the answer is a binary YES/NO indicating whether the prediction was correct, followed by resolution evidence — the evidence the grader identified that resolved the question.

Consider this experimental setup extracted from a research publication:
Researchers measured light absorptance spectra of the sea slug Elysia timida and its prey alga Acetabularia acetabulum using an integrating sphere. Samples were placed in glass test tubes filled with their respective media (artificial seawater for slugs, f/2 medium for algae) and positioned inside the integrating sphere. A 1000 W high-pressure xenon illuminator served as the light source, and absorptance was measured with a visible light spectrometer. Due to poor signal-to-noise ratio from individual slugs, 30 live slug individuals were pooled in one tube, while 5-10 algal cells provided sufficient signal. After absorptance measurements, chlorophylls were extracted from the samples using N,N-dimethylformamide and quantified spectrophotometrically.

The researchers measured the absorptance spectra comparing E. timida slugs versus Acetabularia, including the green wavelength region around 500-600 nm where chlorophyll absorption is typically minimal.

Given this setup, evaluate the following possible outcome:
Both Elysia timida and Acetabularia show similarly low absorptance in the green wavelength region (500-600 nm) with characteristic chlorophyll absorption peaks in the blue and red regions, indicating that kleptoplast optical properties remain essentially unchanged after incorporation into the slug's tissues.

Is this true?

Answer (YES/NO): YES